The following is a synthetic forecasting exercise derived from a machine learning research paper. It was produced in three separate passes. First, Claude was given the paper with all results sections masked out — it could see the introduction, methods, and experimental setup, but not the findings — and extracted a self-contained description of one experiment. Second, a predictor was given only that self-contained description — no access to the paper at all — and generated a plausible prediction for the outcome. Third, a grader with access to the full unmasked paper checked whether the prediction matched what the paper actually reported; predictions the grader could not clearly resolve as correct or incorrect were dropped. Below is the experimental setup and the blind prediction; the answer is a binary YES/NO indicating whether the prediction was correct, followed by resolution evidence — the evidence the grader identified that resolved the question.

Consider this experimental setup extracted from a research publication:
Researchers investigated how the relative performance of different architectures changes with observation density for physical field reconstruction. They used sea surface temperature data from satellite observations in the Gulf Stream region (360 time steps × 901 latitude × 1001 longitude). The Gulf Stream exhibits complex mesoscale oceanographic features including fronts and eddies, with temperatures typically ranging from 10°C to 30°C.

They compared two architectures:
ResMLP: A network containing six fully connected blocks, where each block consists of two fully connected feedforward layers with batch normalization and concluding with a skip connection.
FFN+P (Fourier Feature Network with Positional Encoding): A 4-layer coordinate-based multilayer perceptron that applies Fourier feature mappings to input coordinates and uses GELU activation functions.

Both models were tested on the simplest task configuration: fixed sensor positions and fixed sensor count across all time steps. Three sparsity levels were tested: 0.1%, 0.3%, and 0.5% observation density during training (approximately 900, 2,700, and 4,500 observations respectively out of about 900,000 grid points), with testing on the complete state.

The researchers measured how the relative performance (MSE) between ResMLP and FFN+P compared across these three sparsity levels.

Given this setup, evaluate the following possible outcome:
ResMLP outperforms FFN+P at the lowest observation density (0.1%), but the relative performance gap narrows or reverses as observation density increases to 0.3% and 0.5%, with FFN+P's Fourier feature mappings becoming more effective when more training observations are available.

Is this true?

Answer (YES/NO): YES